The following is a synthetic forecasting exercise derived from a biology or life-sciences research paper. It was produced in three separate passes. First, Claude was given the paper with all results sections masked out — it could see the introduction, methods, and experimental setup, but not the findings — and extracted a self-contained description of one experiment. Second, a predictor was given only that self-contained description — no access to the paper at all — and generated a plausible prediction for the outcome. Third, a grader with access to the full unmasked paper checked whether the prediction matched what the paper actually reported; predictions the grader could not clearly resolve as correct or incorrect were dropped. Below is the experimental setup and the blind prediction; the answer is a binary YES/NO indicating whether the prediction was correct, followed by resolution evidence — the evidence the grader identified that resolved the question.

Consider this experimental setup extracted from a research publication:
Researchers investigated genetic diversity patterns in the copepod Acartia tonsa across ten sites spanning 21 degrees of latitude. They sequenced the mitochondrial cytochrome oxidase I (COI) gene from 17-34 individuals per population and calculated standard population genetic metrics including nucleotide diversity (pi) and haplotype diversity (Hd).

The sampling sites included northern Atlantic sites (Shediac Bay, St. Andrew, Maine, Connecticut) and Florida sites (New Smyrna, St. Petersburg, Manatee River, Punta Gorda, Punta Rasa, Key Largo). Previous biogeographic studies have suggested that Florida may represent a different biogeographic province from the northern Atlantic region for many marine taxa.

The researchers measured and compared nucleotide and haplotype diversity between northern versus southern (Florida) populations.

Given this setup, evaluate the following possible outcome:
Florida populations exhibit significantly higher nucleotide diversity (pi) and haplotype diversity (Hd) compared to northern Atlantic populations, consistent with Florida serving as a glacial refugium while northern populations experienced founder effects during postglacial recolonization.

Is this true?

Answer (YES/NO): NO